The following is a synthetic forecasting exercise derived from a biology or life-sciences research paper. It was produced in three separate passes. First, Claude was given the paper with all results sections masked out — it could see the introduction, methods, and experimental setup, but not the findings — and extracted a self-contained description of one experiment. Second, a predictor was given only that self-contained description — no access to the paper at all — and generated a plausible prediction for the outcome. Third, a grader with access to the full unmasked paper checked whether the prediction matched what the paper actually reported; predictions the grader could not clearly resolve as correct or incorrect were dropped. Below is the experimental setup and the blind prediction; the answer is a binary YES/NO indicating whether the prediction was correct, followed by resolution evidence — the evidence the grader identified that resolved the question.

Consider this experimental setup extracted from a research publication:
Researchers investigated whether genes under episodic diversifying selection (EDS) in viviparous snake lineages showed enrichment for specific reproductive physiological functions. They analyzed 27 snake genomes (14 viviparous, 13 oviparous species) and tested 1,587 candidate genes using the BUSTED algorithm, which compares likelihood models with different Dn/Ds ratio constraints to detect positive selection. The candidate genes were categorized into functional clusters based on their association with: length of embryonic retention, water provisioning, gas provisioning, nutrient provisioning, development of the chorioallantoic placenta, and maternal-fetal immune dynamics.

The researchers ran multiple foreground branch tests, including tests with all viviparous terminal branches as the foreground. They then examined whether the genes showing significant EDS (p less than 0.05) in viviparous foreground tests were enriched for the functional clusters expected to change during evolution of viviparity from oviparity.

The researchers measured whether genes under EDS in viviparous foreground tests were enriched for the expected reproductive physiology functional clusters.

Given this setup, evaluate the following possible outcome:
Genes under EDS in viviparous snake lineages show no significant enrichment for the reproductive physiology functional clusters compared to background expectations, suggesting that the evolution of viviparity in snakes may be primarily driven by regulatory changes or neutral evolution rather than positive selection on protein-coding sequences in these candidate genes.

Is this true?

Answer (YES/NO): NO